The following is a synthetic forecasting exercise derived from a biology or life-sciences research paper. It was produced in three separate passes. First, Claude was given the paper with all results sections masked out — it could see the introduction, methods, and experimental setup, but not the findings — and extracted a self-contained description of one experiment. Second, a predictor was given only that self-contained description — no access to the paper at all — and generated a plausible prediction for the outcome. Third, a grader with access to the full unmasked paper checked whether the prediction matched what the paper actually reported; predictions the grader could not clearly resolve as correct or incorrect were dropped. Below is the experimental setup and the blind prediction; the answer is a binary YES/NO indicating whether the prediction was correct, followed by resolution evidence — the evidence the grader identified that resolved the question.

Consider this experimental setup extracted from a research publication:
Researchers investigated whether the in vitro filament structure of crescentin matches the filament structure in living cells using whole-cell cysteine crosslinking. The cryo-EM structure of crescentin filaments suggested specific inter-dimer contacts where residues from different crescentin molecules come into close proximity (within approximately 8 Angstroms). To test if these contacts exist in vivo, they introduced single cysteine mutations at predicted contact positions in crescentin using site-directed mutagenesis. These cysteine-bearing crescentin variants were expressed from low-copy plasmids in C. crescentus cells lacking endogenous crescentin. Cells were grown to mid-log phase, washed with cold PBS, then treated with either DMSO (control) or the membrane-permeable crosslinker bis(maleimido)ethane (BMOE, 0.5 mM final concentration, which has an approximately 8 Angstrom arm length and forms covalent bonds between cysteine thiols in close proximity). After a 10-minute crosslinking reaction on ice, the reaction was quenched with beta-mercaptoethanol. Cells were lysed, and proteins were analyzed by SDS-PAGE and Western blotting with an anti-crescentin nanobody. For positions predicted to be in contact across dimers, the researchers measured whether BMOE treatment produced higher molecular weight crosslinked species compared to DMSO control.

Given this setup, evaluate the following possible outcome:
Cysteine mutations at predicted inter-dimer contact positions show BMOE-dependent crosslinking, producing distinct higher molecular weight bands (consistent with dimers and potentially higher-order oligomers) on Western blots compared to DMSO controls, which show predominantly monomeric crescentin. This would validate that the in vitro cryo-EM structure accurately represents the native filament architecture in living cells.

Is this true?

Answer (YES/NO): YES